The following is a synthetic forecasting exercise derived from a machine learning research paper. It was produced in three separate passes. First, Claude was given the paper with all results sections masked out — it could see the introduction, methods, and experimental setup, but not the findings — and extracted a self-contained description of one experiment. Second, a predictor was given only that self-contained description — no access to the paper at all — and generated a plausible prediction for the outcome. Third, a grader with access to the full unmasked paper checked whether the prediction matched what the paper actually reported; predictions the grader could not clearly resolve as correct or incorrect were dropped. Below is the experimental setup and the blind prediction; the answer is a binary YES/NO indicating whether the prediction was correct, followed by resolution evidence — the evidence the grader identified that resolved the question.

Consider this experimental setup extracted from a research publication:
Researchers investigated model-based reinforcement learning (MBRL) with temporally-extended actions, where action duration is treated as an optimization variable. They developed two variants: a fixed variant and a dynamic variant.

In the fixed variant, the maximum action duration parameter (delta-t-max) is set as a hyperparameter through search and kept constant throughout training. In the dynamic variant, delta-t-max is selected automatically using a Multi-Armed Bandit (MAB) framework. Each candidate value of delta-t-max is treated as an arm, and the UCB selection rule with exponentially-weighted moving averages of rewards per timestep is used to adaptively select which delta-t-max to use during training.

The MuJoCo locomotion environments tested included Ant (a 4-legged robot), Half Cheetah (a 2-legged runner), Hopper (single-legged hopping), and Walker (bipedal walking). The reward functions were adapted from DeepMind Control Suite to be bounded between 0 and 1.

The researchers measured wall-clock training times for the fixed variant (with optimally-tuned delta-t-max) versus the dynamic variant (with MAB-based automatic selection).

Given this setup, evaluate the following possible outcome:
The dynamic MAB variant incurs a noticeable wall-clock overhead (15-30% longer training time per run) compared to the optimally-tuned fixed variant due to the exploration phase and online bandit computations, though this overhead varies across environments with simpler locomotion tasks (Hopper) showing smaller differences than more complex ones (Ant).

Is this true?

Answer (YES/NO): NO